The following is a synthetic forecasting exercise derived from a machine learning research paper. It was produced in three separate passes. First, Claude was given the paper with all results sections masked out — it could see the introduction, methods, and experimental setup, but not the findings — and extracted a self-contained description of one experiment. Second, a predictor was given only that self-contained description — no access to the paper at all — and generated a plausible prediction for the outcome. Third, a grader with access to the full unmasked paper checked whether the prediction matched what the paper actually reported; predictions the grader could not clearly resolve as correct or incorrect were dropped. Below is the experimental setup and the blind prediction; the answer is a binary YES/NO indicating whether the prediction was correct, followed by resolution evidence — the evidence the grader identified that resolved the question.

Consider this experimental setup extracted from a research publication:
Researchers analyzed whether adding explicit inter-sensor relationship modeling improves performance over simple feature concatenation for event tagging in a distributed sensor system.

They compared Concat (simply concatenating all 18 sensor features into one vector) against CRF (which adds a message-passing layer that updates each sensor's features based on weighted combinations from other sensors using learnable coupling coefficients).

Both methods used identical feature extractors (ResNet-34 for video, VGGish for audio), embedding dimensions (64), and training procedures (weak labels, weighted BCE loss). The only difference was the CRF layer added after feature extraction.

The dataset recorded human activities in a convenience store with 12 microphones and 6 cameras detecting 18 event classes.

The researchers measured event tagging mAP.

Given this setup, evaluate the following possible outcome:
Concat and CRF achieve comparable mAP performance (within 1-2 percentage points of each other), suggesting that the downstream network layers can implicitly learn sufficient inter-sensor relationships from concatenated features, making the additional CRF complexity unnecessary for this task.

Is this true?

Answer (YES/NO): NO